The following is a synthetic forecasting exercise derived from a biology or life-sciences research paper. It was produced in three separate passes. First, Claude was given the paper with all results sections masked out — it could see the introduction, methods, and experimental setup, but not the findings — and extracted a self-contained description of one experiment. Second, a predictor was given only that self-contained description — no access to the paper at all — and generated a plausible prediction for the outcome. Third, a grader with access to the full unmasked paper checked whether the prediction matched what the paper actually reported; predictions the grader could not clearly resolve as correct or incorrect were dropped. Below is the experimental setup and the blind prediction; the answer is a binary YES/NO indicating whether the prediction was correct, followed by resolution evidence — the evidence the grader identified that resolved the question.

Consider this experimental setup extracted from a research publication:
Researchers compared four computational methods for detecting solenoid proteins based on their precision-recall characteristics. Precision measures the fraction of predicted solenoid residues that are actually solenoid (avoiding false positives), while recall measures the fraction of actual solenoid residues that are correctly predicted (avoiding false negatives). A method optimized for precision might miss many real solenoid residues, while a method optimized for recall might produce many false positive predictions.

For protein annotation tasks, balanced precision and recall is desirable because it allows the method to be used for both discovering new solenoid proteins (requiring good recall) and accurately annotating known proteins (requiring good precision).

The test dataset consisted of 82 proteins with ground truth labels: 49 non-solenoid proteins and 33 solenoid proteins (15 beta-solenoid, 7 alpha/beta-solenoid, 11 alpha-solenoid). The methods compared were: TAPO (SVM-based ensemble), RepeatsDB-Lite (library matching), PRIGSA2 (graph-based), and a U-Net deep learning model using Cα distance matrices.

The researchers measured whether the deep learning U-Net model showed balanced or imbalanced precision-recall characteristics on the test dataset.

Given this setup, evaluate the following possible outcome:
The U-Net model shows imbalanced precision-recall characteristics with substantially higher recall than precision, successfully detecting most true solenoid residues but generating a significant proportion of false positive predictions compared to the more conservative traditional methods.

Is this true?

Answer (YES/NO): NO